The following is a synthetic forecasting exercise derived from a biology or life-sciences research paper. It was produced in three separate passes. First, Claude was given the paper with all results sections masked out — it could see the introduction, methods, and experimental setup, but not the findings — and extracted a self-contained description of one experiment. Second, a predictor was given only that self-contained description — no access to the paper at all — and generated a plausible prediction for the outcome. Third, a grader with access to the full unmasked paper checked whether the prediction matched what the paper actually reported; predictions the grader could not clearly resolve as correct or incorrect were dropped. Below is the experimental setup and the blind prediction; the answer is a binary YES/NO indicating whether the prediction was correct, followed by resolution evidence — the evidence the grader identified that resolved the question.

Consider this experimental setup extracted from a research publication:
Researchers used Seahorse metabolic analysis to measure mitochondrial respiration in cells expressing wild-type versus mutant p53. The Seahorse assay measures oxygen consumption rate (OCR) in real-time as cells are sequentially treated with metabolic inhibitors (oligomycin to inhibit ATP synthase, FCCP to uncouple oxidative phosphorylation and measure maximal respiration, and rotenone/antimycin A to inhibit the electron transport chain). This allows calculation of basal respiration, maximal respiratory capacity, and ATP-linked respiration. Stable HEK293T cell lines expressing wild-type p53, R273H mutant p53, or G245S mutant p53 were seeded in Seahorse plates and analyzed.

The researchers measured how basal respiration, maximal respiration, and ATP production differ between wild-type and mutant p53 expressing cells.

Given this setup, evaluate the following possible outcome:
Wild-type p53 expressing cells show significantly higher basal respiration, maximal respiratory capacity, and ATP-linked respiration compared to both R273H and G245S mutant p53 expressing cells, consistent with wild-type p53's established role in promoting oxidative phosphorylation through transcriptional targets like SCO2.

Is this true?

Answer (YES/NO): NO